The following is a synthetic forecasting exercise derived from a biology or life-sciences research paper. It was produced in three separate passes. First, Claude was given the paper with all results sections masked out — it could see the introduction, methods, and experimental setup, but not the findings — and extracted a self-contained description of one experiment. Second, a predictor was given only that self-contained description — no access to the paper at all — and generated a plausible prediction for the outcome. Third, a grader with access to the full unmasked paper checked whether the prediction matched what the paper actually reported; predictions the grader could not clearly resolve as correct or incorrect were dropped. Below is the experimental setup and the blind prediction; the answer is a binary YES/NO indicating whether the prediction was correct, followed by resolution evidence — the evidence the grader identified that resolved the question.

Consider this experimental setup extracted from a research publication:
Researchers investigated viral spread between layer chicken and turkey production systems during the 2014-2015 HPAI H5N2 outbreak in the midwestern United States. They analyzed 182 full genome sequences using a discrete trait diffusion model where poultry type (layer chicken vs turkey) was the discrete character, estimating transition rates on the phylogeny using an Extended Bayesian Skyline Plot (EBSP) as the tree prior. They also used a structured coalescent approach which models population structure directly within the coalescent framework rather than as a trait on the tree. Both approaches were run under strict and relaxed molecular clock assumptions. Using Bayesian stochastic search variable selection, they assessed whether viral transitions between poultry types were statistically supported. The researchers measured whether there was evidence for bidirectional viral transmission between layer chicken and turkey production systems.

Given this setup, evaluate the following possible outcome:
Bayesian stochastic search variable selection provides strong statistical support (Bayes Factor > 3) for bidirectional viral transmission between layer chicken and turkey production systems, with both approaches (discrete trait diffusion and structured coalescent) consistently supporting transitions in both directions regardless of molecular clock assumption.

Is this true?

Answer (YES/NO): NO